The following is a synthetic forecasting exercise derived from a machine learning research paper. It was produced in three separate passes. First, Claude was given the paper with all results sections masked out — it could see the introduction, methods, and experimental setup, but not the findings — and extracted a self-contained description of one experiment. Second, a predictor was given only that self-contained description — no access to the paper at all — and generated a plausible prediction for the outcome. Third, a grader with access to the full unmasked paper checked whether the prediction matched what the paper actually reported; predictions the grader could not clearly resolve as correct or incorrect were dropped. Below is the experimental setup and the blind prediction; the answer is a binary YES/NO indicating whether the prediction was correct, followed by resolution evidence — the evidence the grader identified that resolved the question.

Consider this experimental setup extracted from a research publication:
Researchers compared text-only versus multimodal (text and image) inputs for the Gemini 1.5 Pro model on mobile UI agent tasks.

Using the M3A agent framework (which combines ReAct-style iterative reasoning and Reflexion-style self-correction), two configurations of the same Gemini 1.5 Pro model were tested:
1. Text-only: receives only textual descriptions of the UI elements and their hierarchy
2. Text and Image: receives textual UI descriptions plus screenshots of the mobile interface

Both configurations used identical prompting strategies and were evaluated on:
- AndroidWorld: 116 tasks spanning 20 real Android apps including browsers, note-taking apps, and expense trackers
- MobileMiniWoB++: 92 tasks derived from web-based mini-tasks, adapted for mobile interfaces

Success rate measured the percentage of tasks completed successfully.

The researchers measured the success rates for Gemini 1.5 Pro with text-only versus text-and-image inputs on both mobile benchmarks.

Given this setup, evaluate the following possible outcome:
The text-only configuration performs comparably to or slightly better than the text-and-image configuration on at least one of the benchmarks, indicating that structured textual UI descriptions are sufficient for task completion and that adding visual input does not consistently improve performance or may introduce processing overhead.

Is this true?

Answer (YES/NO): NO